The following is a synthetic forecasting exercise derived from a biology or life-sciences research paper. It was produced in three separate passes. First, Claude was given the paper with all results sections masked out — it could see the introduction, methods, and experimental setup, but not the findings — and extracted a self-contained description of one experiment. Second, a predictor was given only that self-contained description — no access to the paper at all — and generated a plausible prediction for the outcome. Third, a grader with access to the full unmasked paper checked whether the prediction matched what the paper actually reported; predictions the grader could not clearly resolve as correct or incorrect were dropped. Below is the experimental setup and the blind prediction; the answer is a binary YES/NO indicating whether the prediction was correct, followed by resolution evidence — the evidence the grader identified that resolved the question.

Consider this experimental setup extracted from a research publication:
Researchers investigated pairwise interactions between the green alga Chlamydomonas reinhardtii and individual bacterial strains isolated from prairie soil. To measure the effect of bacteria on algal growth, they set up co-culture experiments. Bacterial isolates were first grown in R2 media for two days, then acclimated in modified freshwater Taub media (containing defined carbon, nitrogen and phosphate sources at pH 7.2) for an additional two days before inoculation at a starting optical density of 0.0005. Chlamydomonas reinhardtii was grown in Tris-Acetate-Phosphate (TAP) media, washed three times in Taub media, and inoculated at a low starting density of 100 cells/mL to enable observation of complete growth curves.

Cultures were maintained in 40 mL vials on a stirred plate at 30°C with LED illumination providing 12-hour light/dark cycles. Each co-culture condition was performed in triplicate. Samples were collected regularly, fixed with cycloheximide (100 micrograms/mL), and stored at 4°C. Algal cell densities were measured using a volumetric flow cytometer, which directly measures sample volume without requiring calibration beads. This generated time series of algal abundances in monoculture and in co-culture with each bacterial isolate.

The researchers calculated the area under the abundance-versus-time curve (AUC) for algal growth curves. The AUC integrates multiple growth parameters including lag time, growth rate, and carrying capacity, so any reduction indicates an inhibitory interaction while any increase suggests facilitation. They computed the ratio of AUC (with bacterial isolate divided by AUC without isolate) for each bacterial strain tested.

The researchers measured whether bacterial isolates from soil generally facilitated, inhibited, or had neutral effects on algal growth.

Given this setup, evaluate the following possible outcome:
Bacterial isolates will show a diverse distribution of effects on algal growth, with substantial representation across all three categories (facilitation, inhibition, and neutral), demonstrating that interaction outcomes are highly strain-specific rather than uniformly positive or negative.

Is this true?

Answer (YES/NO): NO